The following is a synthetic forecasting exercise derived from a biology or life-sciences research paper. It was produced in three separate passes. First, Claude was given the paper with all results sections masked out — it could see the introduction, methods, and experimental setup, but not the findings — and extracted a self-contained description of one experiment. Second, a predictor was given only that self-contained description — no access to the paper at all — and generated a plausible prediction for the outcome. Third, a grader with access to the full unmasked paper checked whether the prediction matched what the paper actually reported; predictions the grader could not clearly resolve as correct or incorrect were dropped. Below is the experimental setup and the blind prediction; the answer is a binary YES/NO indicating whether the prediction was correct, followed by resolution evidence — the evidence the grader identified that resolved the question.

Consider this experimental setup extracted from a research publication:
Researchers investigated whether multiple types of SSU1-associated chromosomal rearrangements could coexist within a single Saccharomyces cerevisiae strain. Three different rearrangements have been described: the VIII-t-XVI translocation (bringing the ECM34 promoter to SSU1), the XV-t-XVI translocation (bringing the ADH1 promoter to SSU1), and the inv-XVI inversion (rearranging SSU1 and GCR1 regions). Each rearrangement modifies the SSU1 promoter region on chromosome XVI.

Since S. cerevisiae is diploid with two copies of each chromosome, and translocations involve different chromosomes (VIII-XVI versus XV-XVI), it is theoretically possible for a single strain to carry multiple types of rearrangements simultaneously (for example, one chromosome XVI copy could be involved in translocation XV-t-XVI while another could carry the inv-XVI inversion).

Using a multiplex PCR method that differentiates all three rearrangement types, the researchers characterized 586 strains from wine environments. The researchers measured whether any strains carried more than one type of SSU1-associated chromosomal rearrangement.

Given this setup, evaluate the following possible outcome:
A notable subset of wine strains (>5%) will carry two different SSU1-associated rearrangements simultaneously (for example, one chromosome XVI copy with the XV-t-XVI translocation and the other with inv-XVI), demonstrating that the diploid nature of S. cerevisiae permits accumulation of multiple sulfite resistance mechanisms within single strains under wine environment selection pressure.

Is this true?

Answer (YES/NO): NO